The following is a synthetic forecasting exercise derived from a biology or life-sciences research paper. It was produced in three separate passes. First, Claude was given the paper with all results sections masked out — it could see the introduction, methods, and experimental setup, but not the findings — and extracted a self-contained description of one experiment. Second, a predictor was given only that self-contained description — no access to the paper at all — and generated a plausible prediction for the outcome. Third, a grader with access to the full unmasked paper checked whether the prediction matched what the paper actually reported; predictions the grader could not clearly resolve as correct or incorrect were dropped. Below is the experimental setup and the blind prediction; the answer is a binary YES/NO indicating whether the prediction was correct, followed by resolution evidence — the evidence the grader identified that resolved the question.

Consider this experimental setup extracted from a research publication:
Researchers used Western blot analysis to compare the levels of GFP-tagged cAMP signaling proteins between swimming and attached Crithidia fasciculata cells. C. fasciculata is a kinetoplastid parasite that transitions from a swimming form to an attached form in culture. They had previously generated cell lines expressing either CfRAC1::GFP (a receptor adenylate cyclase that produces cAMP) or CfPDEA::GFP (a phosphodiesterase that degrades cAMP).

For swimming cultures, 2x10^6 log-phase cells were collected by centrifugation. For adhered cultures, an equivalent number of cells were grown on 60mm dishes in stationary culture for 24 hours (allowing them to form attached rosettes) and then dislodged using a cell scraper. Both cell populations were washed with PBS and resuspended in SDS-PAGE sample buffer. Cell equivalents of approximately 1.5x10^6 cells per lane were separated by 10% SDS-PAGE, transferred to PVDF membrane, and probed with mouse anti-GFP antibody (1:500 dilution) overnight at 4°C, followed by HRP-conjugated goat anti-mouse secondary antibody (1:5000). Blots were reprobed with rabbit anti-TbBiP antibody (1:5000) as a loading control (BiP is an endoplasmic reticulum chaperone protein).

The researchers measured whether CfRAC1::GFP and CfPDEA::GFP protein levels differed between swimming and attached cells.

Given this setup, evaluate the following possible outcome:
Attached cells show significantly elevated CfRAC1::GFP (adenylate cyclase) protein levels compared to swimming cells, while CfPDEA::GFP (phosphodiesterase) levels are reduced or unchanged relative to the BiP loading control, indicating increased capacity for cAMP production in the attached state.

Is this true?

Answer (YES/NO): NO